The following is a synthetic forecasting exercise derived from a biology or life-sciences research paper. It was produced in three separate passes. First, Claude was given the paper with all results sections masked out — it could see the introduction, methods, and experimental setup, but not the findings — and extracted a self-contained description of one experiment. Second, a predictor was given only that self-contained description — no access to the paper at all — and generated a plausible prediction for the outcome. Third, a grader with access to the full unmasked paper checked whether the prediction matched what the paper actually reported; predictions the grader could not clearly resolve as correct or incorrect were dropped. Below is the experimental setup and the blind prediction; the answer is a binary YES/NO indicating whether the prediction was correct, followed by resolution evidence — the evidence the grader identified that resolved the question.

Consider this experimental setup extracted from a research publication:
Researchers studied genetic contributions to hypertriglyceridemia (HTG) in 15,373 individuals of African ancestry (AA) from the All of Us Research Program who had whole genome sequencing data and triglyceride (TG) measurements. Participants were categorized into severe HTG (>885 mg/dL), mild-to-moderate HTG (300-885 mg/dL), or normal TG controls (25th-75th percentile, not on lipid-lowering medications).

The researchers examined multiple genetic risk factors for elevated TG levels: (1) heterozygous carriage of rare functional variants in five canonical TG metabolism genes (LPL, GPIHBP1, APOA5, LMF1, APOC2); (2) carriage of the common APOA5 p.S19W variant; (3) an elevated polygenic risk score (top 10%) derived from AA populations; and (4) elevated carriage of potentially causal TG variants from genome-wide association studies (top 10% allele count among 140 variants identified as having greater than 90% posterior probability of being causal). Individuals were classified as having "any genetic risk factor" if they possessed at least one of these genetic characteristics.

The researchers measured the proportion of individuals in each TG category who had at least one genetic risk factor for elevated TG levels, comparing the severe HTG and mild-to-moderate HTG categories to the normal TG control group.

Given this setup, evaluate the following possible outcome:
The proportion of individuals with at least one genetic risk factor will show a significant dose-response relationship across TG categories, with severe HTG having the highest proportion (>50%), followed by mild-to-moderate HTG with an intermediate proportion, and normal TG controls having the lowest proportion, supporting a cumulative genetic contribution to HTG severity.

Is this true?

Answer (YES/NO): YES